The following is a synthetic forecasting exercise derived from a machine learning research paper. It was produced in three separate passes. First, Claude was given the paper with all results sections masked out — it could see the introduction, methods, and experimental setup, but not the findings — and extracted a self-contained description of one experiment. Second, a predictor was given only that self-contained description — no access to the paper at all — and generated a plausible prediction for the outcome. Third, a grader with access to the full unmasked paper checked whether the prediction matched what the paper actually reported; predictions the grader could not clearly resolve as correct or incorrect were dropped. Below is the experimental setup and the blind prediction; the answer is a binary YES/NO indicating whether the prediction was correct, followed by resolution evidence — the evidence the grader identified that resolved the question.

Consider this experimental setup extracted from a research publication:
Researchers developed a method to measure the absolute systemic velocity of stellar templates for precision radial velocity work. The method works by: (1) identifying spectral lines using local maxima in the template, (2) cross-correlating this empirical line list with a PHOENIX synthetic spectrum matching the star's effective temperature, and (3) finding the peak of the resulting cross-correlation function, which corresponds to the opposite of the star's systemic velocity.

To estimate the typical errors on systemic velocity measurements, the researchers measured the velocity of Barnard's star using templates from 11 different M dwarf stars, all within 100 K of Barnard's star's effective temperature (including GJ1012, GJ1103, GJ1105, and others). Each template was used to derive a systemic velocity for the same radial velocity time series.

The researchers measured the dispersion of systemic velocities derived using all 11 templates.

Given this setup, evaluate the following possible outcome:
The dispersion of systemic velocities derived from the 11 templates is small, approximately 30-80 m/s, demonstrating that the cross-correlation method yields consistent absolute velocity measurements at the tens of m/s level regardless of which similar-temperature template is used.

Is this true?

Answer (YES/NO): YES